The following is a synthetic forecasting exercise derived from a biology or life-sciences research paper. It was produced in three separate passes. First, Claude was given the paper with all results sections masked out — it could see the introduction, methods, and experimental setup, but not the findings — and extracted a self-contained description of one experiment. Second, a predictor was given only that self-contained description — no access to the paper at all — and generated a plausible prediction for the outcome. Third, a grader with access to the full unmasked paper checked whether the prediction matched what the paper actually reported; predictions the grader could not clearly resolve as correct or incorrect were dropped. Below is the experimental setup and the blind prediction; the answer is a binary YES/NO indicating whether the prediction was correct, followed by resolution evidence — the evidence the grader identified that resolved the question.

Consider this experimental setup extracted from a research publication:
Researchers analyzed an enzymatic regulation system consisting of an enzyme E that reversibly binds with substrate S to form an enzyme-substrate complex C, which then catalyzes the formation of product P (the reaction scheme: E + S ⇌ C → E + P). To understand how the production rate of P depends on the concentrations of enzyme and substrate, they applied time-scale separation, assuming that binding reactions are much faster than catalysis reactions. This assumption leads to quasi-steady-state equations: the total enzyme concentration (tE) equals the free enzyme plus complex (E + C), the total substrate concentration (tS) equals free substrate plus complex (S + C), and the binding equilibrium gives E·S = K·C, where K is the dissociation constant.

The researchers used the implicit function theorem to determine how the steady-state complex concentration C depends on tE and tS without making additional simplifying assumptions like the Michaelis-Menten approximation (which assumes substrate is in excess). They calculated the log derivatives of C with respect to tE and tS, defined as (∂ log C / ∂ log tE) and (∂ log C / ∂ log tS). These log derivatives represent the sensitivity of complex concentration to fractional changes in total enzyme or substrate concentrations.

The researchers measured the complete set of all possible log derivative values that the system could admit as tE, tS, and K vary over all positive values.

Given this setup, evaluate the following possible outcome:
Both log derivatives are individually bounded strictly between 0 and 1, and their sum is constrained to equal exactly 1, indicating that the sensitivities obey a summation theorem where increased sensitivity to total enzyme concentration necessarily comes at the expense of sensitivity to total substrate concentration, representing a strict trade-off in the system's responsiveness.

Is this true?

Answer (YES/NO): NO